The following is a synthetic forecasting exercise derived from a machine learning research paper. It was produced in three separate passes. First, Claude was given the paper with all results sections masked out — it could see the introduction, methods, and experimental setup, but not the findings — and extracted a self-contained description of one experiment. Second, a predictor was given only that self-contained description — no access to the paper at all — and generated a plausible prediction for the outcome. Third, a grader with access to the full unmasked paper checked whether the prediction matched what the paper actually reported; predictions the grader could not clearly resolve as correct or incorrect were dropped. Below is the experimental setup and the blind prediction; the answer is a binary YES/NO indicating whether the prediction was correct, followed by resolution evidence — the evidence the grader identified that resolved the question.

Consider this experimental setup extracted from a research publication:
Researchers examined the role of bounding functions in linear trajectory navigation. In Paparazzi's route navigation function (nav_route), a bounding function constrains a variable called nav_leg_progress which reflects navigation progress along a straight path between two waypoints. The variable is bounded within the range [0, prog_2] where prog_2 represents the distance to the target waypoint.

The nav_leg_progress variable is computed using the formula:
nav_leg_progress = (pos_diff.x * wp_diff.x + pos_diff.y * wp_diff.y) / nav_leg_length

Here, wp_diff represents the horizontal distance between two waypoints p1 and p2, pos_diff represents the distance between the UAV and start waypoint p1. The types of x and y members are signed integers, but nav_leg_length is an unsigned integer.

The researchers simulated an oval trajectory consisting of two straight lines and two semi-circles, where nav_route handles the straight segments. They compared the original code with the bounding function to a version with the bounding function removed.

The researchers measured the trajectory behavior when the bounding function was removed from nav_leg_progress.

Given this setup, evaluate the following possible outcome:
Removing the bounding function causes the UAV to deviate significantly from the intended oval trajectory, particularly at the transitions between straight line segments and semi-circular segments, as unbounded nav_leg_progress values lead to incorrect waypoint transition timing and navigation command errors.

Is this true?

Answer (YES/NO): NO